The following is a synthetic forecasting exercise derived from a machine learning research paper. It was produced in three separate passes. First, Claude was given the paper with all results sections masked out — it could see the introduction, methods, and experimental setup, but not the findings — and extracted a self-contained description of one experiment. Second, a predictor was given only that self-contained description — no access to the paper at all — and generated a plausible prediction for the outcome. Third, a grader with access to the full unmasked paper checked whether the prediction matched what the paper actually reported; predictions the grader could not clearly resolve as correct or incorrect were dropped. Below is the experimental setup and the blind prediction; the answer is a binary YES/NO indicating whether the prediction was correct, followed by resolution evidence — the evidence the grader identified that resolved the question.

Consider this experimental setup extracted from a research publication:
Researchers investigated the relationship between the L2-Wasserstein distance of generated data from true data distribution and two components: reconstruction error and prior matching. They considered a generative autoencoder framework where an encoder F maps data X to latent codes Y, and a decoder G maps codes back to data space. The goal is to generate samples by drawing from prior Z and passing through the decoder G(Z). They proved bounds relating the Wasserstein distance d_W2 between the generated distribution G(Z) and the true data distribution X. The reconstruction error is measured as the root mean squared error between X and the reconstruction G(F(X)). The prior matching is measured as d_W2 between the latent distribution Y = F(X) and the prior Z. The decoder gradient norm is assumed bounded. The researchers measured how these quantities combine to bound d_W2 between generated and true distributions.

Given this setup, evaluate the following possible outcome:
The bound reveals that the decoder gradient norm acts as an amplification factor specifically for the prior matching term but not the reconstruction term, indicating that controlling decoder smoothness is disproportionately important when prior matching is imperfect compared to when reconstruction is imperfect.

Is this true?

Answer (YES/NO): YES